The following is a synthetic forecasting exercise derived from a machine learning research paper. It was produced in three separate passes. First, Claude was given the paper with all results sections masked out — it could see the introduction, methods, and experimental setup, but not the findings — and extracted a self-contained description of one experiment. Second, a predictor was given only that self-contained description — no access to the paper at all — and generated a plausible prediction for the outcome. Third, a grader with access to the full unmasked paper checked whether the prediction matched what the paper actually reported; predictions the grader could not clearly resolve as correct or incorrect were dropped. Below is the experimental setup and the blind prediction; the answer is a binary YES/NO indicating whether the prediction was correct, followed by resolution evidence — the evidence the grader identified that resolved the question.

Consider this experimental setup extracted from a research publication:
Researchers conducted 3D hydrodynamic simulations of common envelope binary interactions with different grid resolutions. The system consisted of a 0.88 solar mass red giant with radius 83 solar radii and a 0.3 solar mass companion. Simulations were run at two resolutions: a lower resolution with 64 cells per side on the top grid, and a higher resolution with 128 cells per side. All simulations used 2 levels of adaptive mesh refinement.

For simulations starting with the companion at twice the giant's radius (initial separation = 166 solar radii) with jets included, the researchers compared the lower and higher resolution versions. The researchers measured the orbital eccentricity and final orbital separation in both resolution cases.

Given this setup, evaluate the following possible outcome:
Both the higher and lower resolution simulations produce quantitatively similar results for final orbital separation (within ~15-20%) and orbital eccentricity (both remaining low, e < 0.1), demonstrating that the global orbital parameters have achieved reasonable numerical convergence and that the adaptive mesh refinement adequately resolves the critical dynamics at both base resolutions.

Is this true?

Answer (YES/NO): NO